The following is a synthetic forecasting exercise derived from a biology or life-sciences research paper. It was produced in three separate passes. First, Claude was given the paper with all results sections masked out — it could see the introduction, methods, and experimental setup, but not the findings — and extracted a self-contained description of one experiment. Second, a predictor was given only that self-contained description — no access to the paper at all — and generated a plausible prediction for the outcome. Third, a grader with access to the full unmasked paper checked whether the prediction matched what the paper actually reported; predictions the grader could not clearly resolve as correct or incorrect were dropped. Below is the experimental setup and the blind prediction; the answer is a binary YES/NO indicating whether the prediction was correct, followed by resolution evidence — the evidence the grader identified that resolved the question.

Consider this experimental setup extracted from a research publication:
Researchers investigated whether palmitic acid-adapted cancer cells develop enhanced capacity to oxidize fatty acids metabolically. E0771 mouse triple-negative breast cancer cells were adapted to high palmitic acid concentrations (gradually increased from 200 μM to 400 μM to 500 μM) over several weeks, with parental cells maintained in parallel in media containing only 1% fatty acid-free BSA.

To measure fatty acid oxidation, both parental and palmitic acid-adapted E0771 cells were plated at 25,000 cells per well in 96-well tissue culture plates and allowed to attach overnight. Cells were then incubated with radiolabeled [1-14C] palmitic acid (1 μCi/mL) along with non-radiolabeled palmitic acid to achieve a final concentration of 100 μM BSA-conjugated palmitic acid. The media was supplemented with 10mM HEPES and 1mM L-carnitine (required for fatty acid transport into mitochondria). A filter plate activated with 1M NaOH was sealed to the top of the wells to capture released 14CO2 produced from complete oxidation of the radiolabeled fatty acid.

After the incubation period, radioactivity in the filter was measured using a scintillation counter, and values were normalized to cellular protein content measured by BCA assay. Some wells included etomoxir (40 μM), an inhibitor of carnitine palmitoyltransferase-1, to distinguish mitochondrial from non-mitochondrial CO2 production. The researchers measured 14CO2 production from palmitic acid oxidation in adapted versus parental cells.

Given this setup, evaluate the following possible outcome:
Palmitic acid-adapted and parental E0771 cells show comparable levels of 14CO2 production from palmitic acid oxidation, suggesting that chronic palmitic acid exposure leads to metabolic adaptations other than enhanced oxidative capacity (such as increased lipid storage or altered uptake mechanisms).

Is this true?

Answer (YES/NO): NO